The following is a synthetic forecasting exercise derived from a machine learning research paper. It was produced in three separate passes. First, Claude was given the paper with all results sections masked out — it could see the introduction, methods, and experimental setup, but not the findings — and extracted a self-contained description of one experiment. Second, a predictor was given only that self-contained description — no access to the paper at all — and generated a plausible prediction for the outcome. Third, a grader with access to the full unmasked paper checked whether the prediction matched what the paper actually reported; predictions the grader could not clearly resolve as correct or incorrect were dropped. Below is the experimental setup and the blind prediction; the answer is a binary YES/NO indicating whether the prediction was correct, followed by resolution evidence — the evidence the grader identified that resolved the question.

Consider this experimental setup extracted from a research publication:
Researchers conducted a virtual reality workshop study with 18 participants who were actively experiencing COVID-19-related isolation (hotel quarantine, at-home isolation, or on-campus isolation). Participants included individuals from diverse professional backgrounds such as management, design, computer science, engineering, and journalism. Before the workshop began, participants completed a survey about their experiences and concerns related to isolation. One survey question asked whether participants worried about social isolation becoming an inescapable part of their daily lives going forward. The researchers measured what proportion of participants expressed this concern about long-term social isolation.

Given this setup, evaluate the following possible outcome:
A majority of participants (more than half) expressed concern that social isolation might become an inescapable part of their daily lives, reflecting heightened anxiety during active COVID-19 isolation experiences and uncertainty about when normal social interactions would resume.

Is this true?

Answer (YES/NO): YES